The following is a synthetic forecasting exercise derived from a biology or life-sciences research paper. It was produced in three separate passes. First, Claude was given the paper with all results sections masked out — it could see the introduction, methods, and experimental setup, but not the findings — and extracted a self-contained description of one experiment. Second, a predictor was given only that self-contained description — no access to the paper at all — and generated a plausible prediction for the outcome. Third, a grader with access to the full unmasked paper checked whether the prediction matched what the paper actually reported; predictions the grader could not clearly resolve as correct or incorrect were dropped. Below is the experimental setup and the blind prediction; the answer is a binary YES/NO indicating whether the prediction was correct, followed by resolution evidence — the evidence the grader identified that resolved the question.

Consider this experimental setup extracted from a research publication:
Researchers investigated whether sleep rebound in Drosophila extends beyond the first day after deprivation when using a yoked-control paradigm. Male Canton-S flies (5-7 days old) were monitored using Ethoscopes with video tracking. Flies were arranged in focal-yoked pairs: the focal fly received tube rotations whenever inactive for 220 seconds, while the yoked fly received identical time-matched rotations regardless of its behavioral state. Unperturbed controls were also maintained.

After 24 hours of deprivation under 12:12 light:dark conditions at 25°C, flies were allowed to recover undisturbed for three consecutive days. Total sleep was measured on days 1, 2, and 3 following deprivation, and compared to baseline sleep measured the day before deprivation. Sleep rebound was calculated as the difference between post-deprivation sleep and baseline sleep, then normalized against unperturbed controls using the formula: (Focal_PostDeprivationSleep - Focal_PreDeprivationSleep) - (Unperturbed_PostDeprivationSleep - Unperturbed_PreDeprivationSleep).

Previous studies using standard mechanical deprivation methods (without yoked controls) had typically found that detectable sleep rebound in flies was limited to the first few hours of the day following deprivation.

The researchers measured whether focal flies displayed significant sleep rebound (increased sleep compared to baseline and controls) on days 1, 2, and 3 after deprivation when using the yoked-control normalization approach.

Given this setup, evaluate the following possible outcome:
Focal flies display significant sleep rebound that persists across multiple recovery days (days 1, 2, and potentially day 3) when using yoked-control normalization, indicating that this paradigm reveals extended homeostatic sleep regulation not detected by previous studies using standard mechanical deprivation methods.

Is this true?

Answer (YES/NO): YES